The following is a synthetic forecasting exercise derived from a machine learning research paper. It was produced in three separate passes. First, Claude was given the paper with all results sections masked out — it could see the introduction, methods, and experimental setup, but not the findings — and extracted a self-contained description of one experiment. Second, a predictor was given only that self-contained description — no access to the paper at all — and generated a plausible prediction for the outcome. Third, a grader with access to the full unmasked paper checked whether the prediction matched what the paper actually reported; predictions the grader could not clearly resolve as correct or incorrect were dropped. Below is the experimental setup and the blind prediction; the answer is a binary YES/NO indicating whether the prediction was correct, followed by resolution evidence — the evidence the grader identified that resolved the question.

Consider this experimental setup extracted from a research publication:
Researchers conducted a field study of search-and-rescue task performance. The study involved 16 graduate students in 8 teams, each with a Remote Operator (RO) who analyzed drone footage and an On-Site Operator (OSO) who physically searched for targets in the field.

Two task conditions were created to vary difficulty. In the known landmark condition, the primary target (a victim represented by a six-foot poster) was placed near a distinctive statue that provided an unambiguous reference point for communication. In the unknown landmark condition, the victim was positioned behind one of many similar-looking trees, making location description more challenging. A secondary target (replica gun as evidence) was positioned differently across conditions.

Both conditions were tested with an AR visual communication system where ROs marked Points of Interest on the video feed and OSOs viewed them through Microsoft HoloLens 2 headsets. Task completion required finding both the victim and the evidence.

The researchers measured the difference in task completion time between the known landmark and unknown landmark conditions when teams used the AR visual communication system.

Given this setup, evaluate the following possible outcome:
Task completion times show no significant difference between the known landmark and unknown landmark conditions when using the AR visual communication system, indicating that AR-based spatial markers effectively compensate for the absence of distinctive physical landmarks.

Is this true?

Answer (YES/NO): NO